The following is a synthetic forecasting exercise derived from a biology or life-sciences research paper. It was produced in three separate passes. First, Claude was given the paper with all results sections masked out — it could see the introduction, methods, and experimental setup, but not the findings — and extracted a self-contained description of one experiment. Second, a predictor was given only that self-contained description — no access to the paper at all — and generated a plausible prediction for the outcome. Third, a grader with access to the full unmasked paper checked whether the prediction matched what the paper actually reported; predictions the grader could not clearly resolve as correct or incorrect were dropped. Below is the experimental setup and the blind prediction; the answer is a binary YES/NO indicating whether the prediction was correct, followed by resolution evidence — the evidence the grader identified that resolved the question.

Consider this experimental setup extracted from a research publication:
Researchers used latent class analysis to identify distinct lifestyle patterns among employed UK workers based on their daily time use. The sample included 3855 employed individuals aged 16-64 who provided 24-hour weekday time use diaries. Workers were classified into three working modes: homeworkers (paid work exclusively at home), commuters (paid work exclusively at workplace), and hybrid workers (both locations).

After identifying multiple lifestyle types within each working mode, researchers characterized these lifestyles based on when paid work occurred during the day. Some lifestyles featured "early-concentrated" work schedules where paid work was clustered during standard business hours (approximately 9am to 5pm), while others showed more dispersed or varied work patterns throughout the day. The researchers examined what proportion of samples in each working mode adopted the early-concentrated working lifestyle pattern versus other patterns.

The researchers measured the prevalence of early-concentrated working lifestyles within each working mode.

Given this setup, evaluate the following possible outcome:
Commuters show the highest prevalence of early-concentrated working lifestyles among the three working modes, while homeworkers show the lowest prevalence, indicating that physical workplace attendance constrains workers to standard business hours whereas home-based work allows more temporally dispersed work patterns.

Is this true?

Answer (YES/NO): NO